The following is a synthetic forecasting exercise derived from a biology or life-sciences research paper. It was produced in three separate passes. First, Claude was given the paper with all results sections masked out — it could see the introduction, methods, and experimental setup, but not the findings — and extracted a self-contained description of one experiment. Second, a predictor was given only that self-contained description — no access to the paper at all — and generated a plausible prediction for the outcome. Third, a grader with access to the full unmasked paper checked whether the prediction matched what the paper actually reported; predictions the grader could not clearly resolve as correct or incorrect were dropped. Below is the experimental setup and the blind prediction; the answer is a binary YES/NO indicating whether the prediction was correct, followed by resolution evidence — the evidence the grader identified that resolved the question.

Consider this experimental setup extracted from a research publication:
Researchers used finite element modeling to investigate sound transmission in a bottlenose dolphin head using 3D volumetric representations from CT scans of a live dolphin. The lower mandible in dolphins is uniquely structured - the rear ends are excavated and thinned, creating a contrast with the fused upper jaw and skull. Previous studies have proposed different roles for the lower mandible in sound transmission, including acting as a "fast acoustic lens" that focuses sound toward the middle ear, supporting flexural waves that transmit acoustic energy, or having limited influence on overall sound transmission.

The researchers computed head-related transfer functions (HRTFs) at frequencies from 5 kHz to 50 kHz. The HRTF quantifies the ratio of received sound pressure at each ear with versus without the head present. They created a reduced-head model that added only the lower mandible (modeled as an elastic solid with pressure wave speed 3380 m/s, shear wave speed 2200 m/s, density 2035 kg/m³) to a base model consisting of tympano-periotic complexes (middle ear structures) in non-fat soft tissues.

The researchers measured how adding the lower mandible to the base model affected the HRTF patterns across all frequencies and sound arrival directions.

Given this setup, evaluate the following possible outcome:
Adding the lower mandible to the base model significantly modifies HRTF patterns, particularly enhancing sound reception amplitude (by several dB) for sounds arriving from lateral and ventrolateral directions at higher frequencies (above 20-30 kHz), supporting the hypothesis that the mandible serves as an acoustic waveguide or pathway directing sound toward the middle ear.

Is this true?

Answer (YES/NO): NO